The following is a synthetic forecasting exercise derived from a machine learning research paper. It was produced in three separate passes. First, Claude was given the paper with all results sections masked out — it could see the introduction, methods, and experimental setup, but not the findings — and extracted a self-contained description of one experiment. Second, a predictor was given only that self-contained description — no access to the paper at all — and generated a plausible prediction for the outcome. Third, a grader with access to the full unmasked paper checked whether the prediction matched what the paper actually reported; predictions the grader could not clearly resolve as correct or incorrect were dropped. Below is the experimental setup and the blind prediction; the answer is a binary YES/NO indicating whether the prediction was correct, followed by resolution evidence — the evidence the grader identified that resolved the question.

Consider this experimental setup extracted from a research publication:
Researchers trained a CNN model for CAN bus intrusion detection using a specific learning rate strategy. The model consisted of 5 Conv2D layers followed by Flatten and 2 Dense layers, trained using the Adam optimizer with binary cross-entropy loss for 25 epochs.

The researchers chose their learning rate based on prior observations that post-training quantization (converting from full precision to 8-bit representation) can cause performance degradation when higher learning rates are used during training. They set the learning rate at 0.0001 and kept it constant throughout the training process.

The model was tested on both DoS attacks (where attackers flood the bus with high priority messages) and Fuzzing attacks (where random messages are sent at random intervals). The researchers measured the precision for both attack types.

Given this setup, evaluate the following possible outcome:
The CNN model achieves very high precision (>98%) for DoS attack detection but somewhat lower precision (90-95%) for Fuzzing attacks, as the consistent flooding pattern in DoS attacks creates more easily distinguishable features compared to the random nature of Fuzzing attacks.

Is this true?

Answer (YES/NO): NO